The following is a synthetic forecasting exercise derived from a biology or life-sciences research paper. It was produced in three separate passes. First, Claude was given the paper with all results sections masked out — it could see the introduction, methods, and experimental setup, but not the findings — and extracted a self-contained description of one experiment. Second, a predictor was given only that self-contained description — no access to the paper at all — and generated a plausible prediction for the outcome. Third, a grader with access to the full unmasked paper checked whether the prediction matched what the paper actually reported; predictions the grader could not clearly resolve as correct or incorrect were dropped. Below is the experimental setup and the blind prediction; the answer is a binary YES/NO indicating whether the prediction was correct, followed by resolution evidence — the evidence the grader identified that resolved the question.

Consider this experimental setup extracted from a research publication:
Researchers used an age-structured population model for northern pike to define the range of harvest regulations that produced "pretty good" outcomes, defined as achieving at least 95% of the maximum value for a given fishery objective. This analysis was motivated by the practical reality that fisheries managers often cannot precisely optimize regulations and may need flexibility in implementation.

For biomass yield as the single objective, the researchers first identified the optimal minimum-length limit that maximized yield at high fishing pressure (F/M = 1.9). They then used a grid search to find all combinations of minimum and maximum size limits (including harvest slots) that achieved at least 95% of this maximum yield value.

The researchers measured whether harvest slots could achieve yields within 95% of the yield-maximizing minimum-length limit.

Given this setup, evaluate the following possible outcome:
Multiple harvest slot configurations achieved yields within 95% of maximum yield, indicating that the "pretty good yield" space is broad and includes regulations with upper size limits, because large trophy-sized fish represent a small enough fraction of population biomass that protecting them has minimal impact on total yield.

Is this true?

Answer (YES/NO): YES